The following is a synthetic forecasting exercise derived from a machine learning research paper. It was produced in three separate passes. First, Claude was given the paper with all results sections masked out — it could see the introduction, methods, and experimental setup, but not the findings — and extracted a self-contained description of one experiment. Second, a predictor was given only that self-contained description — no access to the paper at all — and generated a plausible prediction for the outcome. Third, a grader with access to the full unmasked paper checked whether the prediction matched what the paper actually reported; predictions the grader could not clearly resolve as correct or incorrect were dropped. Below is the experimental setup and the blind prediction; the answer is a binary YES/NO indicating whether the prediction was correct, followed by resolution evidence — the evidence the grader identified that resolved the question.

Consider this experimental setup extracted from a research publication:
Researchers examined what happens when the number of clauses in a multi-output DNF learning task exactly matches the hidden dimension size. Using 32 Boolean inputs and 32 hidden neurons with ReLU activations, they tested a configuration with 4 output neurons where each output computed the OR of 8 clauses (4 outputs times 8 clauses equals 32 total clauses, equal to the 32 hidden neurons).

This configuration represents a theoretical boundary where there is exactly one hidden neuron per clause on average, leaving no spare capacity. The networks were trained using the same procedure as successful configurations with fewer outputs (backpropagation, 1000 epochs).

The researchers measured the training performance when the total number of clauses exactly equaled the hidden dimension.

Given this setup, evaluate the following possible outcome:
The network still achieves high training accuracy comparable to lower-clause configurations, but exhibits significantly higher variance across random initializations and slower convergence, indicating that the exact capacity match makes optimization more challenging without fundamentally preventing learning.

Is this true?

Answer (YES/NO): NO